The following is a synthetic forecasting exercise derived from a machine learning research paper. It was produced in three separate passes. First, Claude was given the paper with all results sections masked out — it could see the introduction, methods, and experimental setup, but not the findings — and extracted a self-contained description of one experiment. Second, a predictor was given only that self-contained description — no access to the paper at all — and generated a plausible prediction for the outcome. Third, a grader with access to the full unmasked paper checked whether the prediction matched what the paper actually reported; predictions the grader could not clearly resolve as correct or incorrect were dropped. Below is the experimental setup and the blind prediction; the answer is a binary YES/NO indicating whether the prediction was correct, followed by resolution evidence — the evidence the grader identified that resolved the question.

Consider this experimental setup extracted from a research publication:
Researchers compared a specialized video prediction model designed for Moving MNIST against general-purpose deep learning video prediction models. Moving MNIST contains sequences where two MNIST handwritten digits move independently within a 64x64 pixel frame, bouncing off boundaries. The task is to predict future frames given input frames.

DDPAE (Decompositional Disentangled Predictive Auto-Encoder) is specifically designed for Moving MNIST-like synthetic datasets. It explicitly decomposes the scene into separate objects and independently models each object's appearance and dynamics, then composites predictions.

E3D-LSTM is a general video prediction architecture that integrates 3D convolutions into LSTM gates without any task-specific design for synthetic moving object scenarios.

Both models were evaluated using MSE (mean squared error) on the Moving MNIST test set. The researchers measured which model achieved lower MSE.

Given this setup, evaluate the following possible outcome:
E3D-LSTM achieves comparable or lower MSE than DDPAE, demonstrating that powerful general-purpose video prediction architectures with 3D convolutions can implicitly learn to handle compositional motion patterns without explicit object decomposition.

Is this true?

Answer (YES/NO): NO